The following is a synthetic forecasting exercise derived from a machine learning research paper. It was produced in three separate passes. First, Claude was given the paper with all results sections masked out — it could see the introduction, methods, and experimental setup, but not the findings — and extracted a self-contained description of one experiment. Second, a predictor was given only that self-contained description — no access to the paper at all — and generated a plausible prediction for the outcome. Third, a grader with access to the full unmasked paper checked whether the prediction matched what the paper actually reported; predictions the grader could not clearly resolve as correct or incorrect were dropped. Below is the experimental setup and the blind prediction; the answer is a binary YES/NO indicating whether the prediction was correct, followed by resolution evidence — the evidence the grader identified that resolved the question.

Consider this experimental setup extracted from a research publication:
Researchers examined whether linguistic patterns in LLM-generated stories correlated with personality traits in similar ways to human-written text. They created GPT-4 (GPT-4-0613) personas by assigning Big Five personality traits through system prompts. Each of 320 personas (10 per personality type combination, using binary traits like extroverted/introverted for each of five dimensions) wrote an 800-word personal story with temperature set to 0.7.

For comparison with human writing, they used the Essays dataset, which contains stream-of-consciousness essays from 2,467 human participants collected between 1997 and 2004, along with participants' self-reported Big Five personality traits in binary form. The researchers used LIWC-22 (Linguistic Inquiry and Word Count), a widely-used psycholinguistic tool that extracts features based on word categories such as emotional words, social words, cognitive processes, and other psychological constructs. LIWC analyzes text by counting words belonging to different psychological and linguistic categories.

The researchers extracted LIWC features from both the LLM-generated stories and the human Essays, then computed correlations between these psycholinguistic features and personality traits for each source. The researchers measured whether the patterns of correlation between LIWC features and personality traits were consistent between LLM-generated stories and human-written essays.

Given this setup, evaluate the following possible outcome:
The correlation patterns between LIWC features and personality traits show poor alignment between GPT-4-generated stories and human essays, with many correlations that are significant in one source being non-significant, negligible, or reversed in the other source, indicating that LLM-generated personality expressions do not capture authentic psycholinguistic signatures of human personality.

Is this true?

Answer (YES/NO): NO